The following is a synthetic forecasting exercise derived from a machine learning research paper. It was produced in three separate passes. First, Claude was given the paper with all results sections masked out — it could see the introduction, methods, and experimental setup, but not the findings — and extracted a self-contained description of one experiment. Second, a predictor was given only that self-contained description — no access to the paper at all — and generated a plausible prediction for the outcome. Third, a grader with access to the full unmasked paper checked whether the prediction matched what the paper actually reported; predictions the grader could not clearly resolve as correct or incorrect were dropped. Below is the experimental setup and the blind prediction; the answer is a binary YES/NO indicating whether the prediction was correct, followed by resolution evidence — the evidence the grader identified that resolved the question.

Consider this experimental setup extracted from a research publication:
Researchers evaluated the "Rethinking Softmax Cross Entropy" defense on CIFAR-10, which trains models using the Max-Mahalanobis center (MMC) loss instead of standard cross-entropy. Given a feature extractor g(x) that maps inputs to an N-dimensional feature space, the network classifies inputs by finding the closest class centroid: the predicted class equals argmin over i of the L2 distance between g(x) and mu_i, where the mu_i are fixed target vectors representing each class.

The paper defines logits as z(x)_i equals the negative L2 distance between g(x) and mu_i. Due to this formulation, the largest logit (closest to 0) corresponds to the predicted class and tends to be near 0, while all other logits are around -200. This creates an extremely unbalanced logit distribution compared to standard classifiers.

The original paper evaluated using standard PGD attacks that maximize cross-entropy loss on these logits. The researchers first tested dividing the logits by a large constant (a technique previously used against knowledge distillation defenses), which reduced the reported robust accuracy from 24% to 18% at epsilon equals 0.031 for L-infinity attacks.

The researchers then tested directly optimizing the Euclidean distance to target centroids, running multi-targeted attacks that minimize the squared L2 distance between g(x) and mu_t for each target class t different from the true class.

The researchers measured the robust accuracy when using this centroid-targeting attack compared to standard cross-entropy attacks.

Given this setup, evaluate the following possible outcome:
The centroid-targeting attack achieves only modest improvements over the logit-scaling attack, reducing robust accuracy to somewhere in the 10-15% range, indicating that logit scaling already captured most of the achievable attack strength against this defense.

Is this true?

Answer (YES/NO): NO